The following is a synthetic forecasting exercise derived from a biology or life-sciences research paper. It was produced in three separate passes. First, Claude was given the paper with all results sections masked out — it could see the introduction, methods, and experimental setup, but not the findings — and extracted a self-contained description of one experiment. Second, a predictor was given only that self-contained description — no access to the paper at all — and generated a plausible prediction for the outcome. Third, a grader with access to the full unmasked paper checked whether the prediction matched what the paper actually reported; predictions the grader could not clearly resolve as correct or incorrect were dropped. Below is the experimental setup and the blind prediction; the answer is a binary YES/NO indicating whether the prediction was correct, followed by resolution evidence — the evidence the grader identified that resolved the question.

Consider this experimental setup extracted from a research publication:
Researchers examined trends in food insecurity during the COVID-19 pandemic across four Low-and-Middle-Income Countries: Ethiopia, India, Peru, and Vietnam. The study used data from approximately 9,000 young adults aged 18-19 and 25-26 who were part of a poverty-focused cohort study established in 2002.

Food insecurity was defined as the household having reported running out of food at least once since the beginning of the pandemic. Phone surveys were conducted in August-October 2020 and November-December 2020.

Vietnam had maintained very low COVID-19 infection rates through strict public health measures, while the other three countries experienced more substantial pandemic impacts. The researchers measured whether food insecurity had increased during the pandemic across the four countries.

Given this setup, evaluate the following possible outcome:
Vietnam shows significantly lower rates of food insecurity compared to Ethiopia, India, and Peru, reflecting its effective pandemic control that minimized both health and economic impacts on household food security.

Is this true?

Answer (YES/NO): YES